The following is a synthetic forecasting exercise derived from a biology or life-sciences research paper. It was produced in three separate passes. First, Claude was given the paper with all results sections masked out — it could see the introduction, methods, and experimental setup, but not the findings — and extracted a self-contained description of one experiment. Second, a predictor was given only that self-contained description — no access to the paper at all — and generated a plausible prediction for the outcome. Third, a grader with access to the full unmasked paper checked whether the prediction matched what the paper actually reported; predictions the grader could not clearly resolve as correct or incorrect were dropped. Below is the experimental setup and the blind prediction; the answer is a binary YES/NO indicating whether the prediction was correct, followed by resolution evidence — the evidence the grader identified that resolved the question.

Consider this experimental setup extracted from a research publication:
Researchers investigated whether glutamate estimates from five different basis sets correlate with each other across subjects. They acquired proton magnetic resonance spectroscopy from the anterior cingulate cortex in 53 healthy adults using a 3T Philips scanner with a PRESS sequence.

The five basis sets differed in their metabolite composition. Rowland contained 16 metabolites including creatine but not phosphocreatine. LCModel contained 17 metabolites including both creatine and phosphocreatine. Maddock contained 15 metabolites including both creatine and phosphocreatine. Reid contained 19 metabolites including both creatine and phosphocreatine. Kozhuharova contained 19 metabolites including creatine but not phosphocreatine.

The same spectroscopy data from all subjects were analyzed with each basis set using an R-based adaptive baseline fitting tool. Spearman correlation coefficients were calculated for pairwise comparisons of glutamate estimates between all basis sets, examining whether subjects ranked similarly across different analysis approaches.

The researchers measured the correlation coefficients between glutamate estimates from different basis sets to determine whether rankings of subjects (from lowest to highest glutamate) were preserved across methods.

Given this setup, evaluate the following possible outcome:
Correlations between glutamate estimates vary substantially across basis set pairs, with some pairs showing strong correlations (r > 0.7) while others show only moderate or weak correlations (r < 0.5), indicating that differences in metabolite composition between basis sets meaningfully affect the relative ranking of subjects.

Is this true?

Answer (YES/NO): YES